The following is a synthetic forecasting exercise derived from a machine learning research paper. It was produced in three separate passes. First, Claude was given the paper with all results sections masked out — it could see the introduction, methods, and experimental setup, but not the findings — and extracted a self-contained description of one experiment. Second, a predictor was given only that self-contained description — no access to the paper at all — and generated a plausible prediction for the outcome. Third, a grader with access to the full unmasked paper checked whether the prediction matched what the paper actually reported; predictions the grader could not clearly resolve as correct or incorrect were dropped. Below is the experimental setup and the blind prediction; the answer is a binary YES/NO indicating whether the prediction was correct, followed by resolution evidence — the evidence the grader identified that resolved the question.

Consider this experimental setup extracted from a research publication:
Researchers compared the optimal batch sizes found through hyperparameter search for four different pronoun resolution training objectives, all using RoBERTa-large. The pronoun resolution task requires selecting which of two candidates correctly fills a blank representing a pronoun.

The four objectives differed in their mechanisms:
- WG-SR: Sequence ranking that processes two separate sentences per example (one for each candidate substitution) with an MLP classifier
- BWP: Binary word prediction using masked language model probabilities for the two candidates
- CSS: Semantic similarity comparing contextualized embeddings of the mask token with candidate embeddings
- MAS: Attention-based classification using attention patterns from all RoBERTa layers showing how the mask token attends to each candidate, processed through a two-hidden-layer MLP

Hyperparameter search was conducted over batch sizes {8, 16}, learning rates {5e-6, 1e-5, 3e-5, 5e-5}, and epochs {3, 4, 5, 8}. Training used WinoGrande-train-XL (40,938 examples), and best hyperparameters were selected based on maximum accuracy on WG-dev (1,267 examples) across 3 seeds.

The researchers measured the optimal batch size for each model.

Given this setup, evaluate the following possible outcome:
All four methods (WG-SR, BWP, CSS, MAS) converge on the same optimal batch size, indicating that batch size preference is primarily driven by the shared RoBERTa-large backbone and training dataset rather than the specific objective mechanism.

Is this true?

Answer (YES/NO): NO